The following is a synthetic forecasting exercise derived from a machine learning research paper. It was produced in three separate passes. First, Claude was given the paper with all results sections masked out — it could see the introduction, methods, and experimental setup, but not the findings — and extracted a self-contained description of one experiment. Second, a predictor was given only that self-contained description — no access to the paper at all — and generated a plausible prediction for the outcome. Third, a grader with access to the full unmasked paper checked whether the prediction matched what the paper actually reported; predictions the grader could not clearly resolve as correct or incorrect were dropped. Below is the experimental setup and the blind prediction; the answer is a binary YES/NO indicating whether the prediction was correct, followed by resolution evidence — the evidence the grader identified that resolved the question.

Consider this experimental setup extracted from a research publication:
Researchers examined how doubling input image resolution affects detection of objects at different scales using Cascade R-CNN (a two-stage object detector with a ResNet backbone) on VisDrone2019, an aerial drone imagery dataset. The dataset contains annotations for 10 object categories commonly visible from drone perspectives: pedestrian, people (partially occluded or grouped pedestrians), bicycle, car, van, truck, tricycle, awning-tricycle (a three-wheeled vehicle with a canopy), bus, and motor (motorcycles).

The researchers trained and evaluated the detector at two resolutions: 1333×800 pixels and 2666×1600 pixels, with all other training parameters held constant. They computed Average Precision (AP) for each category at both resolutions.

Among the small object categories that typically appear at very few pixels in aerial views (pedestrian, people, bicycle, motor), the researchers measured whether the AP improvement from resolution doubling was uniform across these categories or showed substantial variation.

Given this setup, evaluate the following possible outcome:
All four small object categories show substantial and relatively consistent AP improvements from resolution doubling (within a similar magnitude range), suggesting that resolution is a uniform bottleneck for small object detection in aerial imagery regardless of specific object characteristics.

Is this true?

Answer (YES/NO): NO